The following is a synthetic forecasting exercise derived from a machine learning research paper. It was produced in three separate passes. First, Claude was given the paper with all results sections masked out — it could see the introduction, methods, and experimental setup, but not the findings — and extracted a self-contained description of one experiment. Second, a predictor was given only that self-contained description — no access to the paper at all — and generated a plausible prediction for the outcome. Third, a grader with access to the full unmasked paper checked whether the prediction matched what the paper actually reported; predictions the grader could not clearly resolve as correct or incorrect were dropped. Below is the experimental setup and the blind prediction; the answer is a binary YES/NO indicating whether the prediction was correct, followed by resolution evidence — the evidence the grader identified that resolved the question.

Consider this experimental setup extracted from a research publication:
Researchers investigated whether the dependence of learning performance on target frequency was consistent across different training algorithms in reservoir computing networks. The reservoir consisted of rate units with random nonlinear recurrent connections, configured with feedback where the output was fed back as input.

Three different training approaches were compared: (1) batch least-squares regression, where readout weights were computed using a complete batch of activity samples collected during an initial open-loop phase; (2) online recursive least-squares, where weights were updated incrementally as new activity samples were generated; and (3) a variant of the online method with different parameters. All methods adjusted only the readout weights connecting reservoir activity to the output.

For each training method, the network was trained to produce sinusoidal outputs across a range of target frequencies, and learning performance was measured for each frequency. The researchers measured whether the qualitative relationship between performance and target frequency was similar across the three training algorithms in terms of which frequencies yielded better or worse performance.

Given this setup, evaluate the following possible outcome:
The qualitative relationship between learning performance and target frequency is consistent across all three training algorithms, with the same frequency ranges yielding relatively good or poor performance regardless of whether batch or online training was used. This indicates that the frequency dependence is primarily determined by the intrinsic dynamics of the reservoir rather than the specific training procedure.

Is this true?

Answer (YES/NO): YES